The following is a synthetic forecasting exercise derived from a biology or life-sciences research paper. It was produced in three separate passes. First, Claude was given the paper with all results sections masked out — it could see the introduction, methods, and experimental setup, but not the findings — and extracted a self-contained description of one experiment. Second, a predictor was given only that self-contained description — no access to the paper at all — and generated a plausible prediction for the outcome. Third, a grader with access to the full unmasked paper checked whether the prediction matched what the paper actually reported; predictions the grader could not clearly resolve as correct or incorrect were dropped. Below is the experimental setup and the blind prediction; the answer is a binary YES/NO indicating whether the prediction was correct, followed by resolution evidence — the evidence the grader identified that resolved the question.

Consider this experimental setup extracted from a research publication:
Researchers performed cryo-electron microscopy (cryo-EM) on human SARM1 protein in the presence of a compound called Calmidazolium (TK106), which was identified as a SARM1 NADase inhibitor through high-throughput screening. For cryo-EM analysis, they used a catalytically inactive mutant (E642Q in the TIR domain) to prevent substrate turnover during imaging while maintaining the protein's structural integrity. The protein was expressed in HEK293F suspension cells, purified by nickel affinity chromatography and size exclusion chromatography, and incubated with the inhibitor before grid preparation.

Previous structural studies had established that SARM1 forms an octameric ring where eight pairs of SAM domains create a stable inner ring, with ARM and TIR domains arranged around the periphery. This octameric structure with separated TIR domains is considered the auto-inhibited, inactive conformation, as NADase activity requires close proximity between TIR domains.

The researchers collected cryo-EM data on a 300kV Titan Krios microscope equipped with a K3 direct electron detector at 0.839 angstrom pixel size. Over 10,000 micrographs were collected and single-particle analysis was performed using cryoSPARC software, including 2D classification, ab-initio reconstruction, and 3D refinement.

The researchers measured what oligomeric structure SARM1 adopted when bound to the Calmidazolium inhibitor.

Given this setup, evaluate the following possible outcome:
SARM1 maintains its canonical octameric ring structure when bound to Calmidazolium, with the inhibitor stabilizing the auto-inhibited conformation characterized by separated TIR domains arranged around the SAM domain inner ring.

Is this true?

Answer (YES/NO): NO